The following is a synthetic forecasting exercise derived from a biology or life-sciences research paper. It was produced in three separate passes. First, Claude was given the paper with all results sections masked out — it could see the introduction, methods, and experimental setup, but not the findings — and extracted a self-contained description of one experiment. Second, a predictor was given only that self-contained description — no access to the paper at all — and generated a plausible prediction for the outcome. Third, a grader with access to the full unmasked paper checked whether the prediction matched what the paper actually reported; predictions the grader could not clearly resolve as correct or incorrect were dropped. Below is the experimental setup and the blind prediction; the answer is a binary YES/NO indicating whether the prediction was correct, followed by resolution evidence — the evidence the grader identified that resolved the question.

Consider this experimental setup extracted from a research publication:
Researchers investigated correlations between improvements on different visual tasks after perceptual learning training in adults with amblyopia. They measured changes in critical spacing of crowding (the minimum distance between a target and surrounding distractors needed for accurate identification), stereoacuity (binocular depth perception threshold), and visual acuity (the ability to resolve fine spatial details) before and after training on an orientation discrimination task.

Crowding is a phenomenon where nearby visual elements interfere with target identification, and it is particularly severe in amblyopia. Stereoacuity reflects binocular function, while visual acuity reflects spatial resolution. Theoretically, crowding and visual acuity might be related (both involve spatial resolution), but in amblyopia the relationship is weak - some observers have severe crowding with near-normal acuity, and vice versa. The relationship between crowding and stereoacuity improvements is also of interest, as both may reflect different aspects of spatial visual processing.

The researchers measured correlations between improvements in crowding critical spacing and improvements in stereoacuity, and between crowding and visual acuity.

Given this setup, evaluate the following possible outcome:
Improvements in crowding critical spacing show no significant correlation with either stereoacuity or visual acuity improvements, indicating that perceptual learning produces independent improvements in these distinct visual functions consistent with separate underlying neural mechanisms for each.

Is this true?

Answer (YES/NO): NO